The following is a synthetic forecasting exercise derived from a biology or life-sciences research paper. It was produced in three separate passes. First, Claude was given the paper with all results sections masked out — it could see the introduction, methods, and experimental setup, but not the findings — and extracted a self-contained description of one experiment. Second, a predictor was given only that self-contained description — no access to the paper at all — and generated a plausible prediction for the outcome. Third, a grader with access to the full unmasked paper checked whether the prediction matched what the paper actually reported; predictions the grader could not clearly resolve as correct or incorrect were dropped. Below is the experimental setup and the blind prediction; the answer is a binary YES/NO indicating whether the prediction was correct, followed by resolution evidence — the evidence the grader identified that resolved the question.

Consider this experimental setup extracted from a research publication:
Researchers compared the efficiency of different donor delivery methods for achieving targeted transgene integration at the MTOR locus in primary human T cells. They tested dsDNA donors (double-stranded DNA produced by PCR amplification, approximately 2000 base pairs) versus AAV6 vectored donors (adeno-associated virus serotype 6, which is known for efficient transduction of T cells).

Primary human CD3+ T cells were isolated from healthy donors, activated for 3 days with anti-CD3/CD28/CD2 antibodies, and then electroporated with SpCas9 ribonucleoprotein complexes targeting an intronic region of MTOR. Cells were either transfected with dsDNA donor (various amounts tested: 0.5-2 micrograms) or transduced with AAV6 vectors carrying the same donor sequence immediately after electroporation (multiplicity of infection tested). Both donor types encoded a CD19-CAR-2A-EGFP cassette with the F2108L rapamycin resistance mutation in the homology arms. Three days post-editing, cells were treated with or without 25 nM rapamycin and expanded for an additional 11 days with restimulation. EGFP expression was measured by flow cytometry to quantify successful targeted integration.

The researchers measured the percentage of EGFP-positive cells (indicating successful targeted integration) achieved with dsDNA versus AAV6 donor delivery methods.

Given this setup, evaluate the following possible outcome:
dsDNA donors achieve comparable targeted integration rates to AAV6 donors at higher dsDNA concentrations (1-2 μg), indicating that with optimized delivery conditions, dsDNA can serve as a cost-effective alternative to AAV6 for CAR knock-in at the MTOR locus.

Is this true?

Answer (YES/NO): NO